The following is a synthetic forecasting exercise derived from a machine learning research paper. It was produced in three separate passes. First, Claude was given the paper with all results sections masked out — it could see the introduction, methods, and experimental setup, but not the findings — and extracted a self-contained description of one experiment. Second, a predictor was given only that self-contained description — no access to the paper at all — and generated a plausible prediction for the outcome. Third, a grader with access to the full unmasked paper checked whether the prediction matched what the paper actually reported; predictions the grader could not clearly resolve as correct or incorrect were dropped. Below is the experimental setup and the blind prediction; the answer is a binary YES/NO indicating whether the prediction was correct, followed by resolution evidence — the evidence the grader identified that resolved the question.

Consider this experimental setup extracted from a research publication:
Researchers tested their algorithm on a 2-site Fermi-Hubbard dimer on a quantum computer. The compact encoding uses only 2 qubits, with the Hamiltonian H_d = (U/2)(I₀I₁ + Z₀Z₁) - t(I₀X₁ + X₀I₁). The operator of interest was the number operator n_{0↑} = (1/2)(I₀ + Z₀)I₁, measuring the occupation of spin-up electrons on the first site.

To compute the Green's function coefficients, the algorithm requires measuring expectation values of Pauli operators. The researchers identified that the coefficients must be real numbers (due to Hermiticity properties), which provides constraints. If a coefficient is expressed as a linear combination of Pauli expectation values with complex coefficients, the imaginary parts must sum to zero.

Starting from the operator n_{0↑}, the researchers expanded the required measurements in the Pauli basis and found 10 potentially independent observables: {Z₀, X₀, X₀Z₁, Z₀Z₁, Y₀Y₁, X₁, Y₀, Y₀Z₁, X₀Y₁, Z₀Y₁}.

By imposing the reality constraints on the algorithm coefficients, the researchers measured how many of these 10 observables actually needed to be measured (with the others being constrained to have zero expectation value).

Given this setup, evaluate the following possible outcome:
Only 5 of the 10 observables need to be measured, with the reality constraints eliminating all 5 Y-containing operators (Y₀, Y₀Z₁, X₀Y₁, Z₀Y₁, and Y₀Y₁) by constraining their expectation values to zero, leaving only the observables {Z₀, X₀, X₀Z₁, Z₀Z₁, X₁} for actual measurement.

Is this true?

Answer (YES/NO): NO